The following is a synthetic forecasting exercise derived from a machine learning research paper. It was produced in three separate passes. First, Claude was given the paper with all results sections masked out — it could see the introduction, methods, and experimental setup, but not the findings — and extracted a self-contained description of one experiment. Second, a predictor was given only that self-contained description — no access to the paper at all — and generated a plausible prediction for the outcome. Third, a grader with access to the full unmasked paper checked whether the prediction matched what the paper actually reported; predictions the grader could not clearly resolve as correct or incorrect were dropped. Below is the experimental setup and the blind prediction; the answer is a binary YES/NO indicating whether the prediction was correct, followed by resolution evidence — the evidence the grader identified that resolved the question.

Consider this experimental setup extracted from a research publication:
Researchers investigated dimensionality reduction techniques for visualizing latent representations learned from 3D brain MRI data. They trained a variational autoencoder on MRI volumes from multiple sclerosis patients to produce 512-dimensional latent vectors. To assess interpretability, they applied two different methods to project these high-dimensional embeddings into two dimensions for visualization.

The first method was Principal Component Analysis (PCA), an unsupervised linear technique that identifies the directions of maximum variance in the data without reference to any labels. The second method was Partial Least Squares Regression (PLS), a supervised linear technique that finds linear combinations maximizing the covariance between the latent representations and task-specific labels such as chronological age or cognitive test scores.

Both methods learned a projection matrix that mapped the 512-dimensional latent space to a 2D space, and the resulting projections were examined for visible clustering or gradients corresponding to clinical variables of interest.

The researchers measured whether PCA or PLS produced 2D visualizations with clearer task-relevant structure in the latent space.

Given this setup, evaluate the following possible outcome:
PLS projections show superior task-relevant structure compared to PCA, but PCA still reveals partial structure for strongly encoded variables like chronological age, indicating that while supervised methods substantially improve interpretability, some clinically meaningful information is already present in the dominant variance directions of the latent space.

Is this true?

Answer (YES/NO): NO